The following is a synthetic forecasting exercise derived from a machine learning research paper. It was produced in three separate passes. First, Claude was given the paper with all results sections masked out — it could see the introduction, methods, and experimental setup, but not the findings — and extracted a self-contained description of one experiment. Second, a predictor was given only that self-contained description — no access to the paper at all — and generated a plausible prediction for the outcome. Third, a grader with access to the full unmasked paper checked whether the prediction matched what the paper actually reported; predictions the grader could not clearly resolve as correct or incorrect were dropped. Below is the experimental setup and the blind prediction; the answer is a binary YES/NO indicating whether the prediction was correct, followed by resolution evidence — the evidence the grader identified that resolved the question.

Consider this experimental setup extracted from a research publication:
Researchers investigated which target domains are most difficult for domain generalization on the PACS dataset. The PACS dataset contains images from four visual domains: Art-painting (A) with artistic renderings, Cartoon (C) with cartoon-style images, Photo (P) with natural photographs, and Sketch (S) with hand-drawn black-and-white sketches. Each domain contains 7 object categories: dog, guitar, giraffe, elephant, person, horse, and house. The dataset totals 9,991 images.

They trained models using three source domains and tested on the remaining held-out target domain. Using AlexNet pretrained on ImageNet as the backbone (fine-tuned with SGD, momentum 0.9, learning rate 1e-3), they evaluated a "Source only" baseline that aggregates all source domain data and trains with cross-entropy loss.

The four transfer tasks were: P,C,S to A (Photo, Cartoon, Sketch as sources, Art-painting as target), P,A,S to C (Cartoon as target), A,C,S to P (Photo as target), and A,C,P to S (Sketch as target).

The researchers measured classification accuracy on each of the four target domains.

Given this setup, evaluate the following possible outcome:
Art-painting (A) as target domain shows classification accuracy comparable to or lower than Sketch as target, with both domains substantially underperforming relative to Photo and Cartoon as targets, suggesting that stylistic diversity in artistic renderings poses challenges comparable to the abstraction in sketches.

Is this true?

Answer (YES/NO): NO